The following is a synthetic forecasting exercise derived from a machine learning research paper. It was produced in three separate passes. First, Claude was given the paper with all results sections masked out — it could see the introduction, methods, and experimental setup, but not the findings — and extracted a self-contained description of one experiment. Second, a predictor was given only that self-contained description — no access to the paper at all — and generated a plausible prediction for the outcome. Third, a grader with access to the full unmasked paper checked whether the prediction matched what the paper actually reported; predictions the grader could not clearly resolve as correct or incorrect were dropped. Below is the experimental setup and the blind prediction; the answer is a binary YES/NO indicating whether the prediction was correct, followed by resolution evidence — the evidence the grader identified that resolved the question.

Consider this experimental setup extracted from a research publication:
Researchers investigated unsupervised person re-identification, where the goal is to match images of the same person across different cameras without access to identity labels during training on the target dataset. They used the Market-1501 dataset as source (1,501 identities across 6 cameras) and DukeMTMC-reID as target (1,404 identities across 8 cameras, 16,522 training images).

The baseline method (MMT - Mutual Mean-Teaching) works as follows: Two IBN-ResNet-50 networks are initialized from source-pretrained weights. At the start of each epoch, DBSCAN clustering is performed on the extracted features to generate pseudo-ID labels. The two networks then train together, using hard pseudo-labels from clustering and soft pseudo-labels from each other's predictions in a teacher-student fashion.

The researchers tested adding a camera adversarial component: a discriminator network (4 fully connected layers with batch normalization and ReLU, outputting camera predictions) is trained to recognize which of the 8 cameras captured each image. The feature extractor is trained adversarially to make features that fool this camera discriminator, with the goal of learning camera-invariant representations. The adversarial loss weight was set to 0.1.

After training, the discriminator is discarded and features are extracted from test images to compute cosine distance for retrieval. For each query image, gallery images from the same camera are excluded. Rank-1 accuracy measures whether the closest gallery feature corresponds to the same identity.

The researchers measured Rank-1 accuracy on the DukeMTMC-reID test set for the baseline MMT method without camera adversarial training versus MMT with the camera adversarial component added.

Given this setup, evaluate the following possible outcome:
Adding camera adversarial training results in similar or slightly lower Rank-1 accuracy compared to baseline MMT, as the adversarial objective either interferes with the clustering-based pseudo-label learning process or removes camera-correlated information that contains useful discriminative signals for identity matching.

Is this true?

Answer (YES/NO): NO